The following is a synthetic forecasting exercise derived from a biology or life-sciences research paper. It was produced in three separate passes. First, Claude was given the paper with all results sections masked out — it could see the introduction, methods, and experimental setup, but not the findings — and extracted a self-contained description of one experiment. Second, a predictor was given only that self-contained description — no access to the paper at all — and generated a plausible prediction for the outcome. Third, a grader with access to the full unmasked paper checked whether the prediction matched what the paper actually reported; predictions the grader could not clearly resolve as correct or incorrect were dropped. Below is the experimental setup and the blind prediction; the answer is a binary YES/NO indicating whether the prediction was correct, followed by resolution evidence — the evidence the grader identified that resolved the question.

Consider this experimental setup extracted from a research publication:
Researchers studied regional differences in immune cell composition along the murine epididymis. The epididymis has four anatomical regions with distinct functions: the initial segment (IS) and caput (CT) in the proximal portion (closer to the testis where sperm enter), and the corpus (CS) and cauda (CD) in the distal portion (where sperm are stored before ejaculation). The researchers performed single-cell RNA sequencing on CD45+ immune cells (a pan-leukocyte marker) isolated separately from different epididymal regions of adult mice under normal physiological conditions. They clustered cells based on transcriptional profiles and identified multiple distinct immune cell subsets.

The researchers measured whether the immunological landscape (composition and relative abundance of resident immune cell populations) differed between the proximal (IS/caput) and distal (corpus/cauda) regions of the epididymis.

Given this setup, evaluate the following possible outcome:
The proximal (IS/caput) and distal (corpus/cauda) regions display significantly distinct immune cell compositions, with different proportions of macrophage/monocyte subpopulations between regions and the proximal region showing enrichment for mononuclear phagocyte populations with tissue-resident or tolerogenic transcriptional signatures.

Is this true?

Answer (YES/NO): YES